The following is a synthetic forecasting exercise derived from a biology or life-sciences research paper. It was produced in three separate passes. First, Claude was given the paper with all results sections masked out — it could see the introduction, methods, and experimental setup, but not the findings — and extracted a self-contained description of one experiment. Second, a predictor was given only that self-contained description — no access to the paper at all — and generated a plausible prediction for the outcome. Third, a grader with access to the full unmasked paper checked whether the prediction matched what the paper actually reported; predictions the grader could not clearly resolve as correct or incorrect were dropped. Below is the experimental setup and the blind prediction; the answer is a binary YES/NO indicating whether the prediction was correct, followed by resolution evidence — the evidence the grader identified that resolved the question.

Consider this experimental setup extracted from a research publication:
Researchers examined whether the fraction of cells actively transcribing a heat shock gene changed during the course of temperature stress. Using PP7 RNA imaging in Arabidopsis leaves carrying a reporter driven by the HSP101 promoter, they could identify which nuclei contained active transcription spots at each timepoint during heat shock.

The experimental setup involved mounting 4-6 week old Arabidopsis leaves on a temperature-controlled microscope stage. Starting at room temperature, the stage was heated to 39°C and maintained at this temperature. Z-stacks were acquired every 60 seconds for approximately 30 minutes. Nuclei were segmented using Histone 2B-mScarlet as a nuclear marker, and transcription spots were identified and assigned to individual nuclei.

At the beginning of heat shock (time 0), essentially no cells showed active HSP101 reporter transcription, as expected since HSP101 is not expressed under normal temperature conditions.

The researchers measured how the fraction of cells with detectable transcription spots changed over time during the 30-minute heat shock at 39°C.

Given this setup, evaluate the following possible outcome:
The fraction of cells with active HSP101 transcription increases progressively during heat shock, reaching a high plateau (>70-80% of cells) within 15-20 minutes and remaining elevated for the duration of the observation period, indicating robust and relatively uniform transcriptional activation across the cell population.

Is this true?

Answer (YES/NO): NO